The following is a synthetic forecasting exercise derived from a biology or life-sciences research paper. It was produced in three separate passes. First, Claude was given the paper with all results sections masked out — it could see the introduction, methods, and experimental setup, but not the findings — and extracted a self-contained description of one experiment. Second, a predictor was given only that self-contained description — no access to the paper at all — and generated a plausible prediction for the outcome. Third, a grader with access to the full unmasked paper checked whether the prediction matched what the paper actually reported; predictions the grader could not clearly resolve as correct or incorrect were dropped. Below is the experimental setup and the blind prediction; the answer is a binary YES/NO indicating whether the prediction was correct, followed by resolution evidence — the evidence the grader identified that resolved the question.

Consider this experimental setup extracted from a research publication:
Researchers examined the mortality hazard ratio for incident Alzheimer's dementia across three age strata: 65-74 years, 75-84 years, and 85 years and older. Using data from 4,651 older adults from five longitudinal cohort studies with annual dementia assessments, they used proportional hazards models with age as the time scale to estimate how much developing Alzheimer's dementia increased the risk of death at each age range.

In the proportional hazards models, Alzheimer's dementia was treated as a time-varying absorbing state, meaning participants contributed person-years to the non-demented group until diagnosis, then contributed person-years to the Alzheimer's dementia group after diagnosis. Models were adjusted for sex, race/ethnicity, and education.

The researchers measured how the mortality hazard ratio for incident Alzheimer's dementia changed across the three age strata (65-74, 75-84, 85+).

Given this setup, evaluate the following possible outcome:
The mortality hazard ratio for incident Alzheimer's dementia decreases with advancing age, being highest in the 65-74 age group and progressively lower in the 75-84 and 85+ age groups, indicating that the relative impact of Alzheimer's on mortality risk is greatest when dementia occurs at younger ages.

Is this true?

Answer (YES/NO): YES